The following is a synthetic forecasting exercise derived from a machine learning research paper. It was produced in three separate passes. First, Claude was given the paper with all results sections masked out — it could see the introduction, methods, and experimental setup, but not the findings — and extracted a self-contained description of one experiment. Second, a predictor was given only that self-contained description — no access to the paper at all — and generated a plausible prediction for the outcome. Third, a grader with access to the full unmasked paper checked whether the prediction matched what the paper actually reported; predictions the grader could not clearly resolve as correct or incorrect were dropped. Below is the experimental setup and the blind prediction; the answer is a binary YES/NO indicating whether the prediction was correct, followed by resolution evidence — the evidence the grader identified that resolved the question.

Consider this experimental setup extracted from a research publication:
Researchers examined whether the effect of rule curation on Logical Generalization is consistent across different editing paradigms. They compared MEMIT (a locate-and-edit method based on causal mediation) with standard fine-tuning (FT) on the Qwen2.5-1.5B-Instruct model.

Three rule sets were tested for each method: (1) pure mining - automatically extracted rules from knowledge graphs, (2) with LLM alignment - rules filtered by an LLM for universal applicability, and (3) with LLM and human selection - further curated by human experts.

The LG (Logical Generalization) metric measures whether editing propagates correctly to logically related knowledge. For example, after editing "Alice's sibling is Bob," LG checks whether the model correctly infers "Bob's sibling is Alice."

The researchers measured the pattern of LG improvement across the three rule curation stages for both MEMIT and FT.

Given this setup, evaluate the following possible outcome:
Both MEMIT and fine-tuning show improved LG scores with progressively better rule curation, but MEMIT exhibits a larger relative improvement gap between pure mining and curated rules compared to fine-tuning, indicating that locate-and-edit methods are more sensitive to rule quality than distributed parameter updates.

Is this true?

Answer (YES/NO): NO